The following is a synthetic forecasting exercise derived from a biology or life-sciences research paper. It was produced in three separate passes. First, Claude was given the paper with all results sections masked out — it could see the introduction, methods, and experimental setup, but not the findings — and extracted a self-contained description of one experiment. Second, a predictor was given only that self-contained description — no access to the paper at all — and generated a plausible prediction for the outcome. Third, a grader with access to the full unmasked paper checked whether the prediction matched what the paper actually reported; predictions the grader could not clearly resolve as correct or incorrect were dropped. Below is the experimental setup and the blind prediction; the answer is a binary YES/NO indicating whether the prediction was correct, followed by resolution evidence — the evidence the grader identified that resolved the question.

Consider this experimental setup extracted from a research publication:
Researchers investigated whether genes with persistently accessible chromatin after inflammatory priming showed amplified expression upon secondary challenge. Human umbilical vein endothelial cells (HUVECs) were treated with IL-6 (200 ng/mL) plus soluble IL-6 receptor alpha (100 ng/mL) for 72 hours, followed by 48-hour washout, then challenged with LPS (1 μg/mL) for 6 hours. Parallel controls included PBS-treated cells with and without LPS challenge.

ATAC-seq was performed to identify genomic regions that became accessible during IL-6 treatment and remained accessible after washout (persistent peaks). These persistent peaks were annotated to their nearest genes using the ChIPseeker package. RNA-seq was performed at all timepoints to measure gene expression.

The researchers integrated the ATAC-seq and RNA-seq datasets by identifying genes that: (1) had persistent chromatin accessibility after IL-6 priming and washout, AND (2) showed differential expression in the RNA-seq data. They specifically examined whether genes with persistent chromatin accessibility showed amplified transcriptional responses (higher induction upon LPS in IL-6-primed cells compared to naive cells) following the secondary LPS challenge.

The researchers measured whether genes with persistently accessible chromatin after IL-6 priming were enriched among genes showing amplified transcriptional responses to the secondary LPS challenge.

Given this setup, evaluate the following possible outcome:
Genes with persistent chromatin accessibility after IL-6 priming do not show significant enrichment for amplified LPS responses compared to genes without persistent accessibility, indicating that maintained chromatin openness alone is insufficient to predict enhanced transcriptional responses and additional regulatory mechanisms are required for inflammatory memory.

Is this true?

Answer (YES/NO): NO